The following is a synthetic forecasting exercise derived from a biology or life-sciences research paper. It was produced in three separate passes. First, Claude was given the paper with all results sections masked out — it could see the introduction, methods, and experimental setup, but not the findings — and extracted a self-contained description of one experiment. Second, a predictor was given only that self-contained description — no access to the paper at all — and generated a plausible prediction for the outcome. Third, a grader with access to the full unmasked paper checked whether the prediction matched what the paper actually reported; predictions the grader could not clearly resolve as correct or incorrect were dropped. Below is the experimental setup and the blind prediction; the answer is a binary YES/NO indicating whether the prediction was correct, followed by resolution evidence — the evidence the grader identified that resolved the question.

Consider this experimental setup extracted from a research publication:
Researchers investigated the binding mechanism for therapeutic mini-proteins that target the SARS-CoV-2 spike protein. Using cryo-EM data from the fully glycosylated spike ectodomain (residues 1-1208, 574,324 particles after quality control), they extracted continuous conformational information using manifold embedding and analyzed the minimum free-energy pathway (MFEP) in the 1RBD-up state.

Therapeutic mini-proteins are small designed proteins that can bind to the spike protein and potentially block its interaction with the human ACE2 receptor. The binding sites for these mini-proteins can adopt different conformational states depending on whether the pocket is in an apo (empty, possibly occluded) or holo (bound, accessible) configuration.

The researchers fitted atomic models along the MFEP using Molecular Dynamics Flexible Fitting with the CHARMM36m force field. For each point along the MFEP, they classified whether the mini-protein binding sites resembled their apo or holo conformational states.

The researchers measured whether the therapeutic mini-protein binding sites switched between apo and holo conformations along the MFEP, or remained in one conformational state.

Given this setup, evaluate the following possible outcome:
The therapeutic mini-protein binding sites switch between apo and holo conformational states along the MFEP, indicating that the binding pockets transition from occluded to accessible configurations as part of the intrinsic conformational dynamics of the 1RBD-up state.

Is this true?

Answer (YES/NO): YES